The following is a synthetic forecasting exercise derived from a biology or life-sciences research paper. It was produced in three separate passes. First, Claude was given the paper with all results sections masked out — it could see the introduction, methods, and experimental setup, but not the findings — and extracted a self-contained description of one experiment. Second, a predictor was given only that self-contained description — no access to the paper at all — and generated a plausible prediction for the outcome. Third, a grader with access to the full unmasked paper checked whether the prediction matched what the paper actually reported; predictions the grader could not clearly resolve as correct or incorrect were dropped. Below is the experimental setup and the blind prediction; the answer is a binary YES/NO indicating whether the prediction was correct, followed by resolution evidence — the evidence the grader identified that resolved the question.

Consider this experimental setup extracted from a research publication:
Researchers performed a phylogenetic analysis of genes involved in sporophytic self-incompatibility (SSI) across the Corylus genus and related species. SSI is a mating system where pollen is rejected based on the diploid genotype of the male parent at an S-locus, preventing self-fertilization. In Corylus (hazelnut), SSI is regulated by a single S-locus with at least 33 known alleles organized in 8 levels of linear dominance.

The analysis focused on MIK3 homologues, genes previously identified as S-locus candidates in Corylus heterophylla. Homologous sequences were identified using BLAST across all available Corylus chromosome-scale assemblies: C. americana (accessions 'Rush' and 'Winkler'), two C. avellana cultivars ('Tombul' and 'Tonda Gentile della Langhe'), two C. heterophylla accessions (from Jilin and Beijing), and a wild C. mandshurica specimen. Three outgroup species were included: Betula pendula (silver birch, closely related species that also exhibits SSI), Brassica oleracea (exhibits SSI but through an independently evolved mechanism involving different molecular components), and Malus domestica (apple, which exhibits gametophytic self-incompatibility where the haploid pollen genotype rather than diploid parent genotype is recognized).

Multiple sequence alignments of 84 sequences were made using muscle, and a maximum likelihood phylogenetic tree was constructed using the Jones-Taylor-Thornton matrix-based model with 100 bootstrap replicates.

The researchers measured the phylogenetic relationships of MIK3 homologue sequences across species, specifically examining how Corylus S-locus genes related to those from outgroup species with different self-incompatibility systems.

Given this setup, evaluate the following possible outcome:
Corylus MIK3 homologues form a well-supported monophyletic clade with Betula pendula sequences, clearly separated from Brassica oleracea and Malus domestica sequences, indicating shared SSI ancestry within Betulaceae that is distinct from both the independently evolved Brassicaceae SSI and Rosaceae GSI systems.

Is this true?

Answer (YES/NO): NO